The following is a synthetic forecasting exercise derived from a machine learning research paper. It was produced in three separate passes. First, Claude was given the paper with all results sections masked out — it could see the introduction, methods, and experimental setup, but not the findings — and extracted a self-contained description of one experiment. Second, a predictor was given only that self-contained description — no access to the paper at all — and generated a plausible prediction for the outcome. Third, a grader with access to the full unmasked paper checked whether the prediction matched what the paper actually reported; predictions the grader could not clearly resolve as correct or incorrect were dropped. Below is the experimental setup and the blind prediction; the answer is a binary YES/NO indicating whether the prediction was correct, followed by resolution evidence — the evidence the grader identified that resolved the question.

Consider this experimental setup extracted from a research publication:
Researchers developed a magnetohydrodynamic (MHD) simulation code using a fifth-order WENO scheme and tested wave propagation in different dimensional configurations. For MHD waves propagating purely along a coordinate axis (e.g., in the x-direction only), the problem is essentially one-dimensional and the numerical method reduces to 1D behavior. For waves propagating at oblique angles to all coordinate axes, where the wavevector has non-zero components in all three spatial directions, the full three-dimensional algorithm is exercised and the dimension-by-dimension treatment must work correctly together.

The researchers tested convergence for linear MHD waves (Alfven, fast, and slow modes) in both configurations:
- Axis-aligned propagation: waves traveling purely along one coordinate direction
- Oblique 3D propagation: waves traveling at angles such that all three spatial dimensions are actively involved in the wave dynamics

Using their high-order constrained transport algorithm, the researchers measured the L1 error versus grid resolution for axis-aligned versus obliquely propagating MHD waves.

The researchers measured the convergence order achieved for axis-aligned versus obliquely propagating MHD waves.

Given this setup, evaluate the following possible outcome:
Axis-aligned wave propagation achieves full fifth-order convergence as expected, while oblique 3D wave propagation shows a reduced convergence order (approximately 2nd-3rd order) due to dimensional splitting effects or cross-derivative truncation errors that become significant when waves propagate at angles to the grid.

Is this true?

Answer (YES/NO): NO